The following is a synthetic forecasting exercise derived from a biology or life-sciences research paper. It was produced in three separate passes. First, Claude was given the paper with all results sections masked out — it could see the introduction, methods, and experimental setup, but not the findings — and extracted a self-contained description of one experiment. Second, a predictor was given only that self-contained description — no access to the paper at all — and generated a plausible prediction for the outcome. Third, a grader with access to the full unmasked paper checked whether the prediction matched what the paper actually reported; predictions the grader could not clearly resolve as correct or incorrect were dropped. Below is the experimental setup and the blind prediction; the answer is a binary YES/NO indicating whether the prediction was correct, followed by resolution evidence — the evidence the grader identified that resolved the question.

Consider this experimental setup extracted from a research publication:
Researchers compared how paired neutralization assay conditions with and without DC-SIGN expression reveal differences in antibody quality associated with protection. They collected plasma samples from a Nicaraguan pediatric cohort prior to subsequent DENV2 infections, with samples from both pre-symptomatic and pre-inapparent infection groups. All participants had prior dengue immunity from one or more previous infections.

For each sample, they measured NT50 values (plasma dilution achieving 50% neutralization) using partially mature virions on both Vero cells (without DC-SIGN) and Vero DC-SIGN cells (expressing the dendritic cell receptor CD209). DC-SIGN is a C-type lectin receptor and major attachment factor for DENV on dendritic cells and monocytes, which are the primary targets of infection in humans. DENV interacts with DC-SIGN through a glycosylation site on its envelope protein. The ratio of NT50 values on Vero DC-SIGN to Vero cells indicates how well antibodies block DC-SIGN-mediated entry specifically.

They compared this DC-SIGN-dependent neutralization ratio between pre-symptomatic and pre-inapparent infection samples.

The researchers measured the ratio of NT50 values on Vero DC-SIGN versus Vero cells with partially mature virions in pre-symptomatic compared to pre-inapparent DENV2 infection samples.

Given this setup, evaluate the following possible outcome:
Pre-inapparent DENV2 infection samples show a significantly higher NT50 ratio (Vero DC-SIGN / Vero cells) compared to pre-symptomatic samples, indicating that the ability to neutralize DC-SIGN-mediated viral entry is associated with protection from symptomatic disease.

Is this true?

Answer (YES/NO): YES